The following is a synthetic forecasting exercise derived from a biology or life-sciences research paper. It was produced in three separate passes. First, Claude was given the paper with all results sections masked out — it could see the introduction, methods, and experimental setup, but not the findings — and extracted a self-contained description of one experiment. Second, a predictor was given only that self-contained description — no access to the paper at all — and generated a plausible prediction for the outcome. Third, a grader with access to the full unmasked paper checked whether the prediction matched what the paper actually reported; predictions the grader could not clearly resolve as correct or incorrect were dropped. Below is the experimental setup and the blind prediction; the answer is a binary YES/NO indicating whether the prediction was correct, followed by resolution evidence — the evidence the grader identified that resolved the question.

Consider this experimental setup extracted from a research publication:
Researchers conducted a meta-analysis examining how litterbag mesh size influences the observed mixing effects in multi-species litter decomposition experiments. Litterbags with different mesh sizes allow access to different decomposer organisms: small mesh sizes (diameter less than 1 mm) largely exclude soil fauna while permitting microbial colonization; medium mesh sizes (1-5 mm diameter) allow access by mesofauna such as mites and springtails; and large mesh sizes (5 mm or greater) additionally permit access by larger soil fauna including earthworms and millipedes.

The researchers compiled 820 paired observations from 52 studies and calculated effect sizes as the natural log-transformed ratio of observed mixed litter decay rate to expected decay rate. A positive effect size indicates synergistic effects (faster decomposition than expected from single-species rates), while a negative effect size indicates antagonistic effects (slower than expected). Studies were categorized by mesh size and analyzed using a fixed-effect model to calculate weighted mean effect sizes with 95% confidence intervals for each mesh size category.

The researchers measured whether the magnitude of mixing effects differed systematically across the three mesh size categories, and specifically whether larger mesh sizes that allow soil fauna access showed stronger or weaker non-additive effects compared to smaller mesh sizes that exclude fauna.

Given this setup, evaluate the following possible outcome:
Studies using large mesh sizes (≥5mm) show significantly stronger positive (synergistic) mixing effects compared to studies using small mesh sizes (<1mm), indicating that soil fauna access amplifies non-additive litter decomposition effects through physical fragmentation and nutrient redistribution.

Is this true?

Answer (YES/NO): YES